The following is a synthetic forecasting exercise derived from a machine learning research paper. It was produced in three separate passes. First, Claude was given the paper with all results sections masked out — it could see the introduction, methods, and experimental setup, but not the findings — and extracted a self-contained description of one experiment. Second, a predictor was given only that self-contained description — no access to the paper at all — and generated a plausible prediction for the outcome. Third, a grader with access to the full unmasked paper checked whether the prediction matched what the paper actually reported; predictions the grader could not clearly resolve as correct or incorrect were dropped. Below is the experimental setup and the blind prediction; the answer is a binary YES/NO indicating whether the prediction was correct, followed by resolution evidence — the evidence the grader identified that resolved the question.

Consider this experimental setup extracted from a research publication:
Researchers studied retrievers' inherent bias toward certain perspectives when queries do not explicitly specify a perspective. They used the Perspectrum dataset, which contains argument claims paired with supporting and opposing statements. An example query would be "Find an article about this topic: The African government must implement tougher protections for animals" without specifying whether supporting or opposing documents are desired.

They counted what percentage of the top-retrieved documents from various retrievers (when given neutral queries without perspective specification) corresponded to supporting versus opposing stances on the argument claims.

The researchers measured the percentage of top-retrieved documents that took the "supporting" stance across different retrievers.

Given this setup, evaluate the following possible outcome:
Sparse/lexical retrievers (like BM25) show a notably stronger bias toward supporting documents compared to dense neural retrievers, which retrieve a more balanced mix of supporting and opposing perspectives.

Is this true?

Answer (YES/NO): NO